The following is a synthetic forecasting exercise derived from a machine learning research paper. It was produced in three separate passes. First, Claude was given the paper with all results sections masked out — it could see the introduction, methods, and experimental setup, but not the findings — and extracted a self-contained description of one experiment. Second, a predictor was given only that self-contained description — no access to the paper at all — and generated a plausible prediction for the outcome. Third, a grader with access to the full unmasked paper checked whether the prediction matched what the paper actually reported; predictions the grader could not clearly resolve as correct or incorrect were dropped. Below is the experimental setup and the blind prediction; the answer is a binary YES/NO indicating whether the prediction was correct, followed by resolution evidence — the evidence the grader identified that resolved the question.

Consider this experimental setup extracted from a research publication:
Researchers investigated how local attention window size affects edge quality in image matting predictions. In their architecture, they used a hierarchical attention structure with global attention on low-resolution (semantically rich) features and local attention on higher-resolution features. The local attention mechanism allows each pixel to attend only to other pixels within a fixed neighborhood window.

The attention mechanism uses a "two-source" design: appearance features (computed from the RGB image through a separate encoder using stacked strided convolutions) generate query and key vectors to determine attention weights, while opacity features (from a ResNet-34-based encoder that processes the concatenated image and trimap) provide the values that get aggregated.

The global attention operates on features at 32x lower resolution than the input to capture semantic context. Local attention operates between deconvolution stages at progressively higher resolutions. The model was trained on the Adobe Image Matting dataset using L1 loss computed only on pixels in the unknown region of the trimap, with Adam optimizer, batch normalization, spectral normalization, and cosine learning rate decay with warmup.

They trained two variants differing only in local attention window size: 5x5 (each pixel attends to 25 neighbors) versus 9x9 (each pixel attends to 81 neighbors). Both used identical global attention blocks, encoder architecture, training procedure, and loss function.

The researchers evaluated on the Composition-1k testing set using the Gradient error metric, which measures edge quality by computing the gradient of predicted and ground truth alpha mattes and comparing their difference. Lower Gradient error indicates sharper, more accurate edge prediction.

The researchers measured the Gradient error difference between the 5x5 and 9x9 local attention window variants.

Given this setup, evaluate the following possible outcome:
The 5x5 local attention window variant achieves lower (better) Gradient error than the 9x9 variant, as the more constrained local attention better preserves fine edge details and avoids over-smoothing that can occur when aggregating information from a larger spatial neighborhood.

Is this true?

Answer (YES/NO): NO